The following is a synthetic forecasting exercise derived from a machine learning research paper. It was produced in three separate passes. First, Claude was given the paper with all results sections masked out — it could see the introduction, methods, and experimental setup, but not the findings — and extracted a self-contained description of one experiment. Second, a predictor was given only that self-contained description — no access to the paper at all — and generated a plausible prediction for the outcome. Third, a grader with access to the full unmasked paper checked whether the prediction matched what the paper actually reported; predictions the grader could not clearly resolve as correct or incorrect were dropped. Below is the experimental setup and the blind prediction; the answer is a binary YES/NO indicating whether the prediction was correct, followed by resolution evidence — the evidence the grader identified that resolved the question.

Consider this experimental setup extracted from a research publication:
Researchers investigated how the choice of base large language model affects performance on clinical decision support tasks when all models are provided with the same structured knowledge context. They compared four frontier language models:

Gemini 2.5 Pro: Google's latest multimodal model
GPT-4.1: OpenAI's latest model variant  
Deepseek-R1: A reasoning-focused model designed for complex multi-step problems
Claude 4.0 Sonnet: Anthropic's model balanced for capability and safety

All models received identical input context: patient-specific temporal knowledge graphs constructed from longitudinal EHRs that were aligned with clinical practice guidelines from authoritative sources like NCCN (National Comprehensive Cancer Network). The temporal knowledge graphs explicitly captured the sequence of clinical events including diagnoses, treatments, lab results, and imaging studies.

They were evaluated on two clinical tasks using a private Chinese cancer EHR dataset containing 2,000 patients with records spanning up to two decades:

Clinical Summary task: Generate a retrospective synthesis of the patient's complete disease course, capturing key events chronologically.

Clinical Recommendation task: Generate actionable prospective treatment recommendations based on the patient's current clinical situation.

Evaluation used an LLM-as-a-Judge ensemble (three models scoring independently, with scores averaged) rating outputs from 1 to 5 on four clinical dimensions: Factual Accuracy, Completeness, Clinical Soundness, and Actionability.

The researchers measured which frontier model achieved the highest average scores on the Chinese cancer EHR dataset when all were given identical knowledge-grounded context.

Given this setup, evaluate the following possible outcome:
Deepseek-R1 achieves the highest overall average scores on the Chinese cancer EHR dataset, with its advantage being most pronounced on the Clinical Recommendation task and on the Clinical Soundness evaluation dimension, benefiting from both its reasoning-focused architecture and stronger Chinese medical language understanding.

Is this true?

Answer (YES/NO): NO